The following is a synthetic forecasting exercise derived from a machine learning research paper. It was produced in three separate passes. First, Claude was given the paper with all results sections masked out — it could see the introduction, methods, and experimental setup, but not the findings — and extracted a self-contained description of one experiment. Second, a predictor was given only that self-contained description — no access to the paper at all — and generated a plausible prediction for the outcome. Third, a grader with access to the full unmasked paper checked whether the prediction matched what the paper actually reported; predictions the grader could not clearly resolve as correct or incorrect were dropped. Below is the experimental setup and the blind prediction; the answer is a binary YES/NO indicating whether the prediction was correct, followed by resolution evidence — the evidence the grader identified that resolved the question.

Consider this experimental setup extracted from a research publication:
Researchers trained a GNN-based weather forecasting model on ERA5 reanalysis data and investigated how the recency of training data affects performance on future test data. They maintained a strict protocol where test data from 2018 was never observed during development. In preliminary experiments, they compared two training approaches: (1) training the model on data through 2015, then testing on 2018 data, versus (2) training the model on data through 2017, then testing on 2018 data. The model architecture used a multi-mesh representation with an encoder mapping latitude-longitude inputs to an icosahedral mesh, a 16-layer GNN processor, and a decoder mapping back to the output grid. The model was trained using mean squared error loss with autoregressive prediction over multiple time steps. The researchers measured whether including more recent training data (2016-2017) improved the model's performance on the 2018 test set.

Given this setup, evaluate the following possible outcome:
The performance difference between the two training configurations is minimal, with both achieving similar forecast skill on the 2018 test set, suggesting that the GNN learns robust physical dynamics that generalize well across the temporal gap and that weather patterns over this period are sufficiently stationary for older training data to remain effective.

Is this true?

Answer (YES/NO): NO